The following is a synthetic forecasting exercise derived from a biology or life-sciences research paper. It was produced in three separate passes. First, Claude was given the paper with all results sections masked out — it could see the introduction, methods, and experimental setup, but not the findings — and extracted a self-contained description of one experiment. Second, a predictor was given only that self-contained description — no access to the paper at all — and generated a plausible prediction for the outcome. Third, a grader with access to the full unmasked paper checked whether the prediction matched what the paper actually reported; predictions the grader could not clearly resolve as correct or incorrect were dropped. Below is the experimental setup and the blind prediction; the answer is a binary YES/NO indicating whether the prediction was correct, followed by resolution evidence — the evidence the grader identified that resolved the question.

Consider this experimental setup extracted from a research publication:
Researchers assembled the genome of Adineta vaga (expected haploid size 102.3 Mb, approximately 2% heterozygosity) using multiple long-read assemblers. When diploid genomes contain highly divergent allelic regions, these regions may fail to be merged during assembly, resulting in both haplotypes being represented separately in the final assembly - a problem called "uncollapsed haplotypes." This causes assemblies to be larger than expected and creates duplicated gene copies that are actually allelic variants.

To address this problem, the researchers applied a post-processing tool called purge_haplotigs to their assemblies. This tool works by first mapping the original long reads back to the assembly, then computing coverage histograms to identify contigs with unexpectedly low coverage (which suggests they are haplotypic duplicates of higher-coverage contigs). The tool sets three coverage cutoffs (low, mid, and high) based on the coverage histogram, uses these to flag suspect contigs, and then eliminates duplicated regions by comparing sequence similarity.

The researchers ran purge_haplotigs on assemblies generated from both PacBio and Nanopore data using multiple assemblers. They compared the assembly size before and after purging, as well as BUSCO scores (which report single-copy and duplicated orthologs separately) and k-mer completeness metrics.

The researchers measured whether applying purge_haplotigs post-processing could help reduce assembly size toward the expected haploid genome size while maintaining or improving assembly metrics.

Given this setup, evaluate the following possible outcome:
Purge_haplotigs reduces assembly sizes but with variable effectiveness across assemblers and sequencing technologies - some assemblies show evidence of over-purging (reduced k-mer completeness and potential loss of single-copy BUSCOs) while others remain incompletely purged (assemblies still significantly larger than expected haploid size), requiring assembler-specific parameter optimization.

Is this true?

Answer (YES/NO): NO